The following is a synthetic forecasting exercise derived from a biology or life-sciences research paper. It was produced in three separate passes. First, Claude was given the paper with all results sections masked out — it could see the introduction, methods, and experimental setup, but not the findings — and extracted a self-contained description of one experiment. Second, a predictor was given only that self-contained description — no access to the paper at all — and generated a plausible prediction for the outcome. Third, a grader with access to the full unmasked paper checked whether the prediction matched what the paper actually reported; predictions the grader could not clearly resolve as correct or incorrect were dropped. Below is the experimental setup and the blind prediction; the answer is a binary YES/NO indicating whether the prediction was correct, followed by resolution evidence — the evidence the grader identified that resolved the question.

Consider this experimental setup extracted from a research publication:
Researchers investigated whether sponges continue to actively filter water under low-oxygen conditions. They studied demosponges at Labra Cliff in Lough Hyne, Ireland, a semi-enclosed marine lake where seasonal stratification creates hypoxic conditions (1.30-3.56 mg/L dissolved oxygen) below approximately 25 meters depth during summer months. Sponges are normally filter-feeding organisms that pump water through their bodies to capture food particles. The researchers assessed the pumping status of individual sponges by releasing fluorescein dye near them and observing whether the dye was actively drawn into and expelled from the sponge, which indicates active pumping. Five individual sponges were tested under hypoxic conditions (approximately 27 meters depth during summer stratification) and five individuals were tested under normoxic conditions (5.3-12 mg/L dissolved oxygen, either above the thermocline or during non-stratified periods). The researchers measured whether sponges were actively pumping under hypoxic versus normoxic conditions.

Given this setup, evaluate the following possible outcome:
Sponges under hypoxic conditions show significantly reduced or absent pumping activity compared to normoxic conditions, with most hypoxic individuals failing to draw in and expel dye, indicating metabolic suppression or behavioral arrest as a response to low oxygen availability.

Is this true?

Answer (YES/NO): NO